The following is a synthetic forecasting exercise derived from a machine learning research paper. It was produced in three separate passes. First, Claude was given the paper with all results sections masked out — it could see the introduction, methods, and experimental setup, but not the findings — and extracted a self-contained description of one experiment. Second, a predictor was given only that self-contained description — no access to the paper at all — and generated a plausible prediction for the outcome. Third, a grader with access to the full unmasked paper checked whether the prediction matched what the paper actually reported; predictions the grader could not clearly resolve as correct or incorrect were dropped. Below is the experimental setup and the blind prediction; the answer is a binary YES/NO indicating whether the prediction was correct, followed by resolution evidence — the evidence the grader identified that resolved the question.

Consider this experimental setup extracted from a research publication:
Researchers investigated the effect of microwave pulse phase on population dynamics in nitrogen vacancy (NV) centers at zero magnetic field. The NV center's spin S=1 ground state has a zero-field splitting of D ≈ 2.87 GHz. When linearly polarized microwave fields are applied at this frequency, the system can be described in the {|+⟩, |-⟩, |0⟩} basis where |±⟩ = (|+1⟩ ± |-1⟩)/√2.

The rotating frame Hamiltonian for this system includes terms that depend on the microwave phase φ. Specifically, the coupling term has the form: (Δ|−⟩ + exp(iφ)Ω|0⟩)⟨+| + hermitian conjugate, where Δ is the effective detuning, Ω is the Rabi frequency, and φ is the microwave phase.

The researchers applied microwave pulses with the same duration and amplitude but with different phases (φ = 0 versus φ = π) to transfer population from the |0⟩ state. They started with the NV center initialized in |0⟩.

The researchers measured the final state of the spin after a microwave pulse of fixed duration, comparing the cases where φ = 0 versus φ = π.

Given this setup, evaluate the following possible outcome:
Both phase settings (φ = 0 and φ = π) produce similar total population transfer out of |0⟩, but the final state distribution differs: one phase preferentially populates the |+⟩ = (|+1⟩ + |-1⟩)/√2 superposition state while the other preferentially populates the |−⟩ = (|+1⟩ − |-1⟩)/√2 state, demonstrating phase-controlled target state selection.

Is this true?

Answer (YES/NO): NO